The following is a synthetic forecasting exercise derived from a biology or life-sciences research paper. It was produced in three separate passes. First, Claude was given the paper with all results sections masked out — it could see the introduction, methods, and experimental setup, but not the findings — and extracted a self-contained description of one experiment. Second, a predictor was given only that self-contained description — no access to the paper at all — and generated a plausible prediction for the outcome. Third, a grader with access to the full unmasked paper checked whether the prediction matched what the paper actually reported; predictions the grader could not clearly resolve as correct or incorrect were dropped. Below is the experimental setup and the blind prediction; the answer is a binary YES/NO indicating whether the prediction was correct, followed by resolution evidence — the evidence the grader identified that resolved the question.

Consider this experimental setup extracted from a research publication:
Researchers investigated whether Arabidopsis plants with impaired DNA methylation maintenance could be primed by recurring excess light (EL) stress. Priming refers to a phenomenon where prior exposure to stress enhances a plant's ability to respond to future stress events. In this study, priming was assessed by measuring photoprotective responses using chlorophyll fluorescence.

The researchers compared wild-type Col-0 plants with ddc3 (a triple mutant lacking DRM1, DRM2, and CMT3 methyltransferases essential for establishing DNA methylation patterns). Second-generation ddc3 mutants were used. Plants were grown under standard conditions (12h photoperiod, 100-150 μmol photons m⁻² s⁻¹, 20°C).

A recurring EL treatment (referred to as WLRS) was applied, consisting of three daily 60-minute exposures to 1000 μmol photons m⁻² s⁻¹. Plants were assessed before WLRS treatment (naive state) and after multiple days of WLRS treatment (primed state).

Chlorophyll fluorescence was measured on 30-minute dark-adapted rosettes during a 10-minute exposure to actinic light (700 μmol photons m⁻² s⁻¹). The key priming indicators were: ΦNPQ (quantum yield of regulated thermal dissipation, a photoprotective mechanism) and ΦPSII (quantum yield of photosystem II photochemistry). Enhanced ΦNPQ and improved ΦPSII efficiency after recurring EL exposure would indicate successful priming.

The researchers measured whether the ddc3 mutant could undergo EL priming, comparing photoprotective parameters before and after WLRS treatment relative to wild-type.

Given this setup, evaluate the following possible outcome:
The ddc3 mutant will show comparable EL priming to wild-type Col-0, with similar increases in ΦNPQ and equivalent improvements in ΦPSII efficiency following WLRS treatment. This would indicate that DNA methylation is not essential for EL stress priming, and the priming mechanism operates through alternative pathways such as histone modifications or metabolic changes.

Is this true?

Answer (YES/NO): YES